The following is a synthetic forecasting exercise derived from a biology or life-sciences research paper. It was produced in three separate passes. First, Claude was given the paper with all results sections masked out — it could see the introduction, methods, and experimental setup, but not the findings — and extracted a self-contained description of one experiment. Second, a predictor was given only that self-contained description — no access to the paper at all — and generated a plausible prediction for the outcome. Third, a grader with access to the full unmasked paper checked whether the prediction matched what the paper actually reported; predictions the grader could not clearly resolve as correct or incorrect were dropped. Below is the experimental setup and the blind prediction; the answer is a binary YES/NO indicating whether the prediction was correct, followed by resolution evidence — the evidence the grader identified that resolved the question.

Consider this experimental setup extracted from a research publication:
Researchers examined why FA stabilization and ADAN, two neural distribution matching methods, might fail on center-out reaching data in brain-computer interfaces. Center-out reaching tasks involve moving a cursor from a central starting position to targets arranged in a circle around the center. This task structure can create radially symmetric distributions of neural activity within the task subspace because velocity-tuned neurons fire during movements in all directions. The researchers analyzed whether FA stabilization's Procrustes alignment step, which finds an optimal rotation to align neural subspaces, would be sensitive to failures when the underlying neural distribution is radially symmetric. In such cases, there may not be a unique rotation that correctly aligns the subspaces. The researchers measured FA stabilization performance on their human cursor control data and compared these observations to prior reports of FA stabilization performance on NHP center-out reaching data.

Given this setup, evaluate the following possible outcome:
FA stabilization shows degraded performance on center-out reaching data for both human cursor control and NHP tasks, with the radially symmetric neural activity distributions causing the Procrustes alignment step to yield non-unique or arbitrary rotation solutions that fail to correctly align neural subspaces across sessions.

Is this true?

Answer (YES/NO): YES